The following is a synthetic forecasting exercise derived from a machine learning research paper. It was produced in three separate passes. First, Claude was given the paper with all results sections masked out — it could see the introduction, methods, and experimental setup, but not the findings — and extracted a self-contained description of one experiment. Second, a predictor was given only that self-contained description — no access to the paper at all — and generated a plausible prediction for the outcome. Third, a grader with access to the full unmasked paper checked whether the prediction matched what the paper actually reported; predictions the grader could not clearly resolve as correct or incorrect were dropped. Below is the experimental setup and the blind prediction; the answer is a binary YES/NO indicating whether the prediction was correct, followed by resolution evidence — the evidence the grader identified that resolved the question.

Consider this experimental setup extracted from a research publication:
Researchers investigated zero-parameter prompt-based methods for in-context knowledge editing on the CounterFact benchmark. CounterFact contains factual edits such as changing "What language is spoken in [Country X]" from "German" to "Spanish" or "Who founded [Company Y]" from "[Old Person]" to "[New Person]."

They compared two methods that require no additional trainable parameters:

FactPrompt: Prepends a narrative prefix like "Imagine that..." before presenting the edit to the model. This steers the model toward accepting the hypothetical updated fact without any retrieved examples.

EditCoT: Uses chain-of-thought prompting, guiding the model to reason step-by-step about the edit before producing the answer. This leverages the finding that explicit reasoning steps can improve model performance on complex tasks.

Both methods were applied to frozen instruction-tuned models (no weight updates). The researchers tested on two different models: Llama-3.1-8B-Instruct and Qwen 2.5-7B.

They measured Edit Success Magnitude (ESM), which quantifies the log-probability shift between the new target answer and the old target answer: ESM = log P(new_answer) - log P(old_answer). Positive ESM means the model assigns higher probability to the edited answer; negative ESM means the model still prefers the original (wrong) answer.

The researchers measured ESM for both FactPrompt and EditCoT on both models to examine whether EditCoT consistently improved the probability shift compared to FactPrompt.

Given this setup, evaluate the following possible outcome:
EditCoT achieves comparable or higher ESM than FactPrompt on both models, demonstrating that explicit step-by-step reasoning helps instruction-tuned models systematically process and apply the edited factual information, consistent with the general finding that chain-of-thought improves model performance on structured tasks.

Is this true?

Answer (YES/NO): NO